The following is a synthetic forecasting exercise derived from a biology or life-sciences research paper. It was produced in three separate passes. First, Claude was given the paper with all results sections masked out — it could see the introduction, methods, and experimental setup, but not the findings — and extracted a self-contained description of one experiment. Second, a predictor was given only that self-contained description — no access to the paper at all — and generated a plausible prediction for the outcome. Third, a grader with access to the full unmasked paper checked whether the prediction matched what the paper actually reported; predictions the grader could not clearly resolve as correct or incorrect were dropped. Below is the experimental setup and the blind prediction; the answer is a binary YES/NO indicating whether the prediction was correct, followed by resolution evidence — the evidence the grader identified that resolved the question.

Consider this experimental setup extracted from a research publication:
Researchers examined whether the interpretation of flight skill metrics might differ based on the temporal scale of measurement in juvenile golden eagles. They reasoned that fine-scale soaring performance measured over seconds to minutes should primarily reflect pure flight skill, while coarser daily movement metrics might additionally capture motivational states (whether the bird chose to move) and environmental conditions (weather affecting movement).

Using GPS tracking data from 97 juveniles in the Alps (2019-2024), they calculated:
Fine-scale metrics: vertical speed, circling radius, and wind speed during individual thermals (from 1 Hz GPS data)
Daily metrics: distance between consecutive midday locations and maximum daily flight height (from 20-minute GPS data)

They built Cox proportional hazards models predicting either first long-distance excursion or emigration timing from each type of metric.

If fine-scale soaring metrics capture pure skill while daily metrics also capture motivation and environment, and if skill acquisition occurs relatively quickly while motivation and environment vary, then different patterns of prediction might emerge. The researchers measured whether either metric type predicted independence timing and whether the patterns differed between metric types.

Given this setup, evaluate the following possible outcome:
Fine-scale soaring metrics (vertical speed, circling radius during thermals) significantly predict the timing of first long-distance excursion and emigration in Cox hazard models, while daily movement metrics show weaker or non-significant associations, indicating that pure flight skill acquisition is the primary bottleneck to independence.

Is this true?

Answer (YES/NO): NO